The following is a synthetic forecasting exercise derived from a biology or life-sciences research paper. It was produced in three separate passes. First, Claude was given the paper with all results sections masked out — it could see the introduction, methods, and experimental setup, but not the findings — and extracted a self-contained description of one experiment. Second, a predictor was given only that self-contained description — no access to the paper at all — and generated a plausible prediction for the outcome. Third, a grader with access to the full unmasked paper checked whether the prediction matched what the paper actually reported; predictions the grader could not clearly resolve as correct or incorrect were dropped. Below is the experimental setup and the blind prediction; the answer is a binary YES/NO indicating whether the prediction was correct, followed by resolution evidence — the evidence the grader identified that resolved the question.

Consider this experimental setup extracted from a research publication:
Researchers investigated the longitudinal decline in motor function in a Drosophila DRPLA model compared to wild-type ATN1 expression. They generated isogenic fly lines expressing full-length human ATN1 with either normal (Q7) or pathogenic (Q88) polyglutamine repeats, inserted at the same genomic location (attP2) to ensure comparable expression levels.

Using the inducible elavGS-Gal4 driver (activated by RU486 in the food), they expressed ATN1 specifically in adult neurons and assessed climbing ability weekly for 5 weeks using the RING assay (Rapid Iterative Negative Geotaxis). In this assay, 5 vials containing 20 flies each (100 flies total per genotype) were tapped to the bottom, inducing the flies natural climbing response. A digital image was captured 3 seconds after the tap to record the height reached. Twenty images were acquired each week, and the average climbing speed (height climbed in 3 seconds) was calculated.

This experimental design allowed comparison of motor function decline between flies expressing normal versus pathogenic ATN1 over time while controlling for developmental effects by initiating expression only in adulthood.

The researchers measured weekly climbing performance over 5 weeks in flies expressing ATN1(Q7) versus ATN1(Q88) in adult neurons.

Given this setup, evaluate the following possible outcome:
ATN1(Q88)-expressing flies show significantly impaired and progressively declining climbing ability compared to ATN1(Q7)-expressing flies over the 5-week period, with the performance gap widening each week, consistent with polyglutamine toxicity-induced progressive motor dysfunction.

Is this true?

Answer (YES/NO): NO